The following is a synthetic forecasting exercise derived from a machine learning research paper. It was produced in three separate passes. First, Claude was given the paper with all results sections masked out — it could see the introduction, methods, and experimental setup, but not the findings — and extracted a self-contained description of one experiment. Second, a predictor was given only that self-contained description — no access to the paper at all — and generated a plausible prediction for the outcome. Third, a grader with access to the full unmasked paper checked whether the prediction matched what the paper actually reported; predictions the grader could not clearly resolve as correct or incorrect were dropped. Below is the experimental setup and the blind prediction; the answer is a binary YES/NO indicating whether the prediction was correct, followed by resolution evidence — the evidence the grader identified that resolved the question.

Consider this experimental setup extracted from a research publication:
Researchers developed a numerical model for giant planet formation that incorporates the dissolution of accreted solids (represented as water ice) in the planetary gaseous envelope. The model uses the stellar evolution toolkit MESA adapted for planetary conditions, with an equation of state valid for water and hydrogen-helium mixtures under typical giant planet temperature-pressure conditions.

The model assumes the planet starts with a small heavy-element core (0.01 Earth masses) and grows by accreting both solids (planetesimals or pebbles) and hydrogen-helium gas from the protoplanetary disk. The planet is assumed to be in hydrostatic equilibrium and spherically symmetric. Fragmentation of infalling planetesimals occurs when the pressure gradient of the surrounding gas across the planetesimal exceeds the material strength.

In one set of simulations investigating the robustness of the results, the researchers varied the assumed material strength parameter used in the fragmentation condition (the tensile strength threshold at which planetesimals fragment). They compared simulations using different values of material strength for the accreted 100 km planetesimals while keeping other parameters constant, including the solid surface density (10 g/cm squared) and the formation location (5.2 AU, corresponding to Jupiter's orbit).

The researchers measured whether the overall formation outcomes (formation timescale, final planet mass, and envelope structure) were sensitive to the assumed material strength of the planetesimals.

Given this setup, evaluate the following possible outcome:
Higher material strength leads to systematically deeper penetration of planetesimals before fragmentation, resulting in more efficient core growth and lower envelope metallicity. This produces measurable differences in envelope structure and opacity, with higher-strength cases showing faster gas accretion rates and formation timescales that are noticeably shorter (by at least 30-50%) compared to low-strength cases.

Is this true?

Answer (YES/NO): NO